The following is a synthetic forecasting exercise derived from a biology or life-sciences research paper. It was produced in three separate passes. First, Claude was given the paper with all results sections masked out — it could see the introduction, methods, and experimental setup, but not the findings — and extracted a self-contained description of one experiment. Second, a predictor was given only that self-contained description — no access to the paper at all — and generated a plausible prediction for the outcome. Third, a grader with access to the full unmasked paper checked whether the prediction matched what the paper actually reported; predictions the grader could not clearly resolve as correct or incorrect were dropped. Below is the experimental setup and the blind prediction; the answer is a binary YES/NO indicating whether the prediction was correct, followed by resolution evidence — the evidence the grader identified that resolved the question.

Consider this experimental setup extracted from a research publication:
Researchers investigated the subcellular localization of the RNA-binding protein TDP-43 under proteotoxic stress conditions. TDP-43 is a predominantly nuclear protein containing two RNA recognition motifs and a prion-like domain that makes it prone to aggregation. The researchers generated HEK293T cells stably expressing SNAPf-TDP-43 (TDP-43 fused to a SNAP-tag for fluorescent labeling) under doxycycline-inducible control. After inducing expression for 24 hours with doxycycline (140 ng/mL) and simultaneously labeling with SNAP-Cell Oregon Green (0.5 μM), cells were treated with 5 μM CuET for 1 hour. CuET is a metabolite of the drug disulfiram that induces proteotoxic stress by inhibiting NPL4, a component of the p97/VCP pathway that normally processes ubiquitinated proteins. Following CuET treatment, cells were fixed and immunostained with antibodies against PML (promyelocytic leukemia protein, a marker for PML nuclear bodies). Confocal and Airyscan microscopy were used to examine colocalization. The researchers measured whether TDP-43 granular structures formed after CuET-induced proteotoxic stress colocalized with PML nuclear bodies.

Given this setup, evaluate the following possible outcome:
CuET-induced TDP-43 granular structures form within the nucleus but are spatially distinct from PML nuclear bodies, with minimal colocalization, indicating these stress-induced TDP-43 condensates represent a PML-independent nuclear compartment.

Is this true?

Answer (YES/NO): NO